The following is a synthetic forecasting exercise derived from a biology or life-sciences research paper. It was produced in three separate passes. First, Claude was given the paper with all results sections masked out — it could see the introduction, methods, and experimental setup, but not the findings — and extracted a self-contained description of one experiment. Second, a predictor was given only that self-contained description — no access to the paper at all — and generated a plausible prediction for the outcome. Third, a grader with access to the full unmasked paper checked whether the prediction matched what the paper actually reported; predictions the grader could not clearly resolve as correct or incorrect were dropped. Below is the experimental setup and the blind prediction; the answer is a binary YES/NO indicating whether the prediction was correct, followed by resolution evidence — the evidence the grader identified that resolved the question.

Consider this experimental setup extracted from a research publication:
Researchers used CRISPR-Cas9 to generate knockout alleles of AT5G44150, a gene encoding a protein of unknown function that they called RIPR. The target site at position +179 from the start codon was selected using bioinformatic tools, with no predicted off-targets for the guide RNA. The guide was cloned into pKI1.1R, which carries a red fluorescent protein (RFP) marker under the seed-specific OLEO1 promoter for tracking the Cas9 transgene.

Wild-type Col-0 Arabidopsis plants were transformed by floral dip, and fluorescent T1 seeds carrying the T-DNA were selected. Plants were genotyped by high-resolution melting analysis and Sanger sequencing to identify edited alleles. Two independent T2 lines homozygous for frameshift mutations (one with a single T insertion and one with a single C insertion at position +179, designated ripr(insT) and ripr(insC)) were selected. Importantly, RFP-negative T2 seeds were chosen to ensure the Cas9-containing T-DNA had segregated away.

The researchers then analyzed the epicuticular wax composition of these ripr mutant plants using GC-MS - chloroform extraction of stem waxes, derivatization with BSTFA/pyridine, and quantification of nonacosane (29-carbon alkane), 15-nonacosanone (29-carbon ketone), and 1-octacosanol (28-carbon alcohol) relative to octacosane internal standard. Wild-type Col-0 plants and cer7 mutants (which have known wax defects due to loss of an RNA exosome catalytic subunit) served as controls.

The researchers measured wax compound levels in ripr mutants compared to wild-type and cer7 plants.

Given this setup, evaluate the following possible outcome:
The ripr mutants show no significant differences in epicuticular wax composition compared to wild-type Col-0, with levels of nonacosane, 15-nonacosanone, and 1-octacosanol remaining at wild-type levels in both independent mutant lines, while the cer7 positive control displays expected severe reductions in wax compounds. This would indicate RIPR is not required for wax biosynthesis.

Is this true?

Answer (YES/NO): NO